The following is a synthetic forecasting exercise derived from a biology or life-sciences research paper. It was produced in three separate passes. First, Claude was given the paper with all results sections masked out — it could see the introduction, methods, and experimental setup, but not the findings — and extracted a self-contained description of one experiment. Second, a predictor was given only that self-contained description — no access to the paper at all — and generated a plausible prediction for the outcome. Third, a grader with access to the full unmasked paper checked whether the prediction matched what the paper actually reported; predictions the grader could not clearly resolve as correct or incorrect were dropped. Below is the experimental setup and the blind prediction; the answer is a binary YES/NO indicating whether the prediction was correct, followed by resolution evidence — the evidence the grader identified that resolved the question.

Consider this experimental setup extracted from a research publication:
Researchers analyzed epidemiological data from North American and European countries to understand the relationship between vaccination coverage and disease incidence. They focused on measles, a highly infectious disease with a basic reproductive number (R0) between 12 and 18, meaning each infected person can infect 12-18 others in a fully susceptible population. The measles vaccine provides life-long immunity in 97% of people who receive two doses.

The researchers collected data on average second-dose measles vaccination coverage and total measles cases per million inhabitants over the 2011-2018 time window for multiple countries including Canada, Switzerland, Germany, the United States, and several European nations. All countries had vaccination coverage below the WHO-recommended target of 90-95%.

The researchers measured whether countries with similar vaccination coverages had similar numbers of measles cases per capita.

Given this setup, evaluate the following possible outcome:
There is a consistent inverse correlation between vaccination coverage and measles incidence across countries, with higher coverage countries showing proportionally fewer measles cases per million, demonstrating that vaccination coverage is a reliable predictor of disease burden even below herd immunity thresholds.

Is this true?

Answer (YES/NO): NO